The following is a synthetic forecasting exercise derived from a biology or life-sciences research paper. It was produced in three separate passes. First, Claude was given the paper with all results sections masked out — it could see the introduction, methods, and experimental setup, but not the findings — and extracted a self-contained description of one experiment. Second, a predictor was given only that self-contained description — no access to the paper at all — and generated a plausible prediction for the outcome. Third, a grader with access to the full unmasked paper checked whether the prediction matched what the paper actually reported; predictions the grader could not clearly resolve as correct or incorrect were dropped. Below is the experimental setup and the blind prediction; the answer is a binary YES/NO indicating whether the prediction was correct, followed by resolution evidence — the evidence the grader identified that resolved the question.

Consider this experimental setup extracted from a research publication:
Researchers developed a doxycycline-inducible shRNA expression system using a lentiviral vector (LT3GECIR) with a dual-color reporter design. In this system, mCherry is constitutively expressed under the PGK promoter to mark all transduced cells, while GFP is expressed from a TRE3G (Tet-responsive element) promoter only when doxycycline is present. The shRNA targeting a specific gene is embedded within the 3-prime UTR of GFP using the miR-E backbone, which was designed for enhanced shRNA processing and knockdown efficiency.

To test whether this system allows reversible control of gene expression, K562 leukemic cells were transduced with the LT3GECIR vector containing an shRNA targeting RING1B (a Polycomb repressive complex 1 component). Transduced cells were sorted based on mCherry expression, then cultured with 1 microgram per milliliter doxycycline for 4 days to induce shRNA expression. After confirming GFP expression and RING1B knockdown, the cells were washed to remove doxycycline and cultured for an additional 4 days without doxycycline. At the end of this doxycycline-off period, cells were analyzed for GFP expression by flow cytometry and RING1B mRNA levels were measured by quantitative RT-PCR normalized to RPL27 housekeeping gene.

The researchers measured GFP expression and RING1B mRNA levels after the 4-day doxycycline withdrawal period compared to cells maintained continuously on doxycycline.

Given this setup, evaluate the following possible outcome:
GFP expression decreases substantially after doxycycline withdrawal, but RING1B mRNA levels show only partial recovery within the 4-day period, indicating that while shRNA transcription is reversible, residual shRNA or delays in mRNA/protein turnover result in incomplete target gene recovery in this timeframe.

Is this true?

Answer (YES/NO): YES